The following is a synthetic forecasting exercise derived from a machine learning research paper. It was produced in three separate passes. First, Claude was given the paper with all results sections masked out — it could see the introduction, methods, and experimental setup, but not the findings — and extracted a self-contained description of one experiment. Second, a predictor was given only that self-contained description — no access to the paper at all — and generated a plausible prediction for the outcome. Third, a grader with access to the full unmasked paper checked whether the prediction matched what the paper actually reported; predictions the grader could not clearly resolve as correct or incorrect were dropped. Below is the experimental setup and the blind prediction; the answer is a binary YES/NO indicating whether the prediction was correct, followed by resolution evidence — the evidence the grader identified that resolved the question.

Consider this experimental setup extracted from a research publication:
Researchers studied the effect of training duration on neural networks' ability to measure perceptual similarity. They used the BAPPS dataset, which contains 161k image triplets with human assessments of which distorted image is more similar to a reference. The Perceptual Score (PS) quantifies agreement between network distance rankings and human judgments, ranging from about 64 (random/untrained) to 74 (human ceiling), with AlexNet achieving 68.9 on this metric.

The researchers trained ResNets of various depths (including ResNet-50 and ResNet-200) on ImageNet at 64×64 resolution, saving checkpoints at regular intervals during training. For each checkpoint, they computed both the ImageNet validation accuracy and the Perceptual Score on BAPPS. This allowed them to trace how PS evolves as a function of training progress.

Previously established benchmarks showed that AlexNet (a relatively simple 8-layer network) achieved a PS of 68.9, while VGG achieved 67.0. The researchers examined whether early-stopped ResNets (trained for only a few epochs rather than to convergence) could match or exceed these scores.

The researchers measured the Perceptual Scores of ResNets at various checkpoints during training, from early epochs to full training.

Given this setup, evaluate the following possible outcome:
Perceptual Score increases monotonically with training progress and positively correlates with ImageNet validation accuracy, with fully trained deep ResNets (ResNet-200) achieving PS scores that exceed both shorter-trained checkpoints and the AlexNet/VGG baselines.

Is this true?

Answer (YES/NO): NO